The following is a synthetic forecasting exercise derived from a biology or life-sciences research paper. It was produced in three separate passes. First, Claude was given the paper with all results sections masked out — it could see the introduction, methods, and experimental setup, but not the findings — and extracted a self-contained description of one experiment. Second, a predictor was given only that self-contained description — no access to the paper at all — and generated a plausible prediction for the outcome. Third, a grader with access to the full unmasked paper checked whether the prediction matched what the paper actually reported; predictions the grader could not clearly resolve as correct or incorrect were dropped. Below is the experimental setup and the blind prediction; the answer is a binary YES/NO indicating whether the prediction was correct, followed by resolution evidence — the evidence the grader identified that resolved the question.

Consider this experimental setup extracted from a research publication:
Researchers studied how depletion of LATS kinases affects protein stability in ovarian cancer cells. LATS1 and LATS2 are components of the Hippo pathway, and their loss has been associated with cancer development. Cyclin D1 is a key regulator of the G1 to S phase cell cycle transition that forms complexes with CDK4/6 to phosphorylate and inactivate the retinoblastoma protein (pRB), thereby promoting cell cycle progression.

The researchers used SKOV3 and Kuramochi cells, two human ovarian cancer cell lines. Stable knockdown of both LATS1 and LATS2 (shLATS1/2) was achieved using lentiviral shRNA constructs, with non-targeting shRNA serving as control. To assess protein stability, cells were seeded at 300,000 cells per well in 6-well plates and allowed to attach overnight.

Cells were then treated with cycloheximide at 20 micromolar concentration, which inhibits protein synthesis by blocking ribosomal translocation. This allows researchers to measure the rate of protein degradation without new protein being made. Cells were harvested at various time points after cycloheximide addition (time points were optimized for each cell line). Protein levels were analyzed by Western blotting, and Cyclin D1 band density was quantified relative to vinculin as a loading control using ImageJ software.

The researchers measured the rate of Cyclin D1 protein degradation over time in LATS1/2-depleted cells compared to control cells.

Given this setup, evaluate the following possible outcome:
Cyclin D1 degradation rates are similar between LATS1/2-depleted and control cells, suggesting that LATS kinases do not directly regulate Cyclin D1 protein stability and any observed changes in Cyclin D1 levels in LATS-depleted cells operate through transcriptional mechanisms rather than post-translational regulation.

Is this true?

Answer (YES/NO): NO